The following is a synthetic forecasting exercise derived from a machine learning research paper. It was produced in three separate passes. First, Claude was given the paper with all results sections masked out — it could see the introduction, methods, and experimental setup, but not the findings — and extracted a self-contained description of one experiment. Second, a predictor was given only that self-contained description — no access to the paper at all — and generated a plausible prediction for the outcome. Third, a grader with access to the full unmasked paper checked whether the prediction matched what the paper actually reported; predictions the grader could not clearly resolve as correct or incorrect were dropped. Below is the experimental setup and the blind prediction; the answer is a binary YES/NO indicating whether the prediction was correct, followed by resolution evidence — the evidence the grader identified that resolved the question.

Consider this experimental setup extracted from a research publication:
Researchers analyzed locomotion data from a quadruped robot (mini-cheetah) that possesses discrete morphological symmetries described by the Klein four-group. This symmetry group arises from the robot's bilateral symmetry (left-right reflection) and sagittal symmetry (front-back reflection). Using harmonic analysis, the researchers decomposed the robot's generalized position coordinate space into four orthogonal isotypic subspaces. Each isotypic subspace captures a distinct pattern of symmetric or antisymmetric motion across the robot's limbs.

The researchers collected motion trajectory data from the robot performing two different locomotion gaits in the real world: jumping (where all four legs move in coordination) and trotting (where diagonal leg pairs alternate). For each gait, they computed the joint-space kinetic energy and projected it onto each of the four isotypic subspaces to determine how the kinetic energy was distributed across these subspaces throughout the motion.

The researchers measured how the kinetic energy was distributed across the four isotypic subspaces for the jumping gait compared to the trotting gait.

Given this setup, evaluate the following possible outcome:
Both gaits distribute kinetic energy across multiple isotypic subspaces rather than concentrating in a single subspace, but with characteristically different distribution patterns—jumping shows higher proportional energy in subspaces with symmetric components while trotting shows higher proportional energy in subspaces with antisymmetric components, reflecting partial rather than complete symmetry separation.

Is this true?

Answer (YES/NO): NO